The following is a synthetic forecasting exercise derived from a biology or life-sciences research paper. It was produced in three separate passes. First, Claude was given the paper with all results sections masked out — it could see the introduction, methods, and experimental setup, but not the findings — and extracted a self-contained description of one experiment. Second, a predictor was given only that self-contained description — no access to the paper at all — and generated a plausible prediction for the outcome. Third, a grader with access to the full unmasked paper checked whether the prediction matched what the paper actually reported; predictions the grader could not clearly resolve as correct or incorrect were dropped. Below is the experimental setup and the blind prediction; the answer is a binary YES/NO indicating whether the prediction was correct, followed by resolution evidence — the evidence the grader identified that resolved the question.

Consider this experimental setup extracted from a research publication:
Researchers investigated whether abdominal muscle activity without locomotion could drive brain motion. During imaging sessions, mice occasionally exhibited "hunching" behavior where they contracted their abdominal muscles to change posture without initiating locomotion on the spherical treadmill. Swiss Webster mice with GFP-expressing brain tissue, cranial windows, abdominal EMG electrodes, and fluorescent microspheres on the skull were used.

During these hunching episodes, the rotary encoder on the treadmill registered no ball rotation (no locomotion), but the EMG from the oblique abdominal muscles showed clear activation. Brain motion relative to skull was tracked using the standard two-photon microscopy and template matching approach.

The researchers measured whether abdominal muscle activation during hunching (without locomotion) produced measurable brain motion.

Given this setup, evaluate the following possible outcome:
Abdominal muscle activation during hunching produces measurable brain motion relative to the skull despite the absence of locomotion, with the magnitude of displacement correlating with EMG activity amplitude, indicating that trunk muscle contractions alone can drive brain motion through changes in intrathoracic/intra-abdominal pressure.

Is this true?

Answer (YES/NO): YES